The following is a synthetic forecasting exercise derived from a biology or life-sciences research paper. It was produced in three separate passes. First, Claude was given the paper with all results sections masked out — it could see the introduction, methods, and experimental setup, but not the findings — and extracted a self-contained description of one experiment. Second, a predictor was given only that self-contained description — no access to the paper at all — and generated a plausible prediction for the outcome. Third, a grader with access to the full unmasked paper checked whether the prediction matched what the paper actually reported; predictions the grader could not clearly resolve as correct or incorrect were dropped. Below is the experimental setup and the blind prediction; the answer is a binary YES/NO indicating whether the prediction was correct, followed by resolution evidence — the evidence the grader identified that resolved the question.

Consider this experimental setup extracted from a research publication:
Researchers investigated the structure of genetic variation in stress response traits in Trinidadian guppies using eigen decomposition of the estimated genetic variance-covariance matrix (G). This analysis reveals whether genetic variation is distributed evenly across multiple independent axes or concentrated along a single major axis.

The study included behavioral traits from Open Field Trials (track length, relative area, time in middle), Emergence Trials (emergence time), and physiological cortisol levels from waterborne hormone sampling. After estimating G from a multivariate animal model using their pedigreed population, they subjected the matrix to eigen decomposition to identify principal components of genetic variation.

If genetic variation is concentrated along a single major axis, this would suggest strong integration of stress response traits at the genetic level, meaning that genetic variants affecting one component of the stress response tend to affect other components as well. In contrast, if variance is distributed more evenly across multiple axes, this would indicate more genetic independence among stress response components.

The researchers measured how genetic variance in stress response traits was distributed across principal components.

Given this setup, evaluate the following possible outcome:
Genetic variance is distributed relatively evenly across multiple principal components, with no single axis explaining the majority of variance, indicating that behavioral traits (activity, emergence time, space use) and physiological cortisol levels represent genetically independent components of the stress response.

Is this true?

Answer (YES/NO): NO